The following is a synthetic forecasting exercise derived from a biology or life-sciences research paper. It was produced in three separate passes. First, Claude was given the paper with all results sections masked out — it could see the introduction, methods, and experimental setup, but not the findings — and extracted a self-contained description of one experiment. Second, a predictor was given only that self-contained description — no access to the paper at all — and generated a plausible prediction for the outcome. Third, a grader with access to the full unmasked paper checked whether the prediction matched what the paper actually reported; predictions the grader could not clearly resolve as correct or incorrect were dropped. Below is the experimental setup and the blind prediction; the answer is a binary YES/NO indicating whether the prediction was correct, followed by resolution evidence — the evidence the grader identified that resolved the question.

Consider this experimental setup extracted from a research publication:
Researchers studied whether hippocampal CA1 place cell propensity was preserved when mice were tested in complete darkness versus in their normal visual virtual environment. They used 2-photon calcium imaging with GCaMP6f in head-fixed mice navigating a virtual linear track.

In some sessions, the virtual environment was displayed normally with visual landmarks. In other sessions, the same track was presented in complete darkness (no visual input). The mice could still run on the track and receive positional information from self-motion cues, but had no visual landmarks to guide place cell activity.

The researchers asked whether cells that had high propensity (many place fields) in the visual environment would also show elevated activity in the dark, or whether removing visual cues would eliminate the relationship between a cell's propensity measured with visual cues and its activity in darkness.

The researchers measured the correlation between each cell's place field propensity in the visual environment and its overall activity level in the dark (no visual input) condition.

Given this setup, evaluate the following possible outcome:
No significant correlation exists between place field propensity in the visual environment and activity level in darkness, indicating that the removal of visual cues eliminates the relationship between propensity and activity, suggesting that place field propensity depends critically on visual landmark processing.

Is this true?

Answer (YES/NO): NO